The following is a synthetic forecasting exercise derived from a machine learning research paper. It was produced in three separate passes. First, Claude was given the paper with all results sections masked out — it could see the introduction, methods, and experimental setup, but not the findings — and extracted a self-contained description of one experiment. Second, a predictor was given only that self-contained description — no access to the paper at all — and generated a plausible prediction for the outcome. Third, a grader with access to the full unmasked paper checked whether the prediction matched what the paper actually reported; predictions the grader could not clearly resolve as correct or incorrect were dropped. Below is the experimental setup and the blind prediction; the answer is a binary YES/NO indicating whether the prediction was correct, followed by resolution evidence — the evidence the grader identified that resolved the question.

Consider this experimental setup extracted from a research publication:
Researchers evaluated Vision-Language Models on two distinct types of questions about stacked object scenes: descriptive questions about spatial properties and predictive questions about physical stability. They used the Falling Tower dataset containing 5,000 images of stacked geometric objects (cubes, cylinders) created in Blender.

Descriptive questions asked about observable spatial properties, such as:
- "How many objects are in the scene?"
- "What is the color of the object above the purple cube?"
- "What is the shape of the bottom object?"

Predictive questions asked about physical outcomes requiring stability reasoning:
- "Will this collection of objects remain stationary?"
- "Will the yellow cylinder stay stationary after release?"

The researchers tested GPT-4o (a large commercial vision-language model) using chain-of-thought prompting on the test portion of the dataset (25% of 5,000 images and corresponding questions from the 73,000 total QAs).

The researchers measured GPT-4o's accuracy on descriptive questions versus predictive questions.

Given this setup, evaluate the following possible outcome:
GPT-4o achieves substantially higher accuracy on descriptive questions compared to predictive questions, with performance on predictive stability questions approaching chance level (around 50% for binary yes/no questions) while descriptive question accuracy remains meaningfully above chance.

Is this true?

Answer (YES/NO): YES